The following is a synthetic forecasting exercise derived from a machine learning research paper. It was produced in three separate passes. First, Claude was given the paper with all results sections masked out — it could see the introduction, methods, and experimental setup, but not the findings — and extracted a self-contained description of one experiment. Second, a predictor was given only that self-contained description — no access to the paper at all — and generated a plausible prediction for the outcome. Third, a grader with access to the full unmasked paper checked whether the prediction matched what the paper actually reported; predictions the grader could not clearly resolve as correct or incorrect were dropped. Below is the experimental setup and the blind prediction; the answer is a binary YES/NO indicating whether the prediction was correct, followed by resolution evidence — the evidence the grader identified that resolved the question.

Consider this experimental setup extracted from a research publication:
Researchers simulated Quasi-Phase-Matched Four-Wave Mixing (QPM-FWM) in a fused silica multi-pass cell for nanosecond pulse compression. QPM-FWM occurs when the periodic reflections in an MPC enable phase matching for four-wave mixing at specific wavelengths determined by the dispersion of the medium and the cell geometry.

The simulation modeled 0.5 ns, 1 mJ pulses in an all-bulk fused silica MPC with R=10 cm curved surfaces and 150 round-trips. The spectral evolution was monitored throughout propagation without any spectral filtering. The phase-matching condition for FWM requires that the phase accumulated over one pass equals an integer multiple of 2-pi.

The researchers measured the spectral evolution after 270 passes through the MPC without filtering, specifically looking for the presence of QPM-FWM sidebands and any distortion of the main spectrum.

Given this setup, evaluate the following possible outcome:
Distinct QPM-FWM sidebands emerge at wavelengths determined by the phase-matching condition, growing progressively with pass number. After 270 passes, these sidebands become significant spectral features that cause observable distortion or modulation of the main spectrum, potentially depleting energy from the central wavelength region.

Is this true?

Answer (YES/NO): YES